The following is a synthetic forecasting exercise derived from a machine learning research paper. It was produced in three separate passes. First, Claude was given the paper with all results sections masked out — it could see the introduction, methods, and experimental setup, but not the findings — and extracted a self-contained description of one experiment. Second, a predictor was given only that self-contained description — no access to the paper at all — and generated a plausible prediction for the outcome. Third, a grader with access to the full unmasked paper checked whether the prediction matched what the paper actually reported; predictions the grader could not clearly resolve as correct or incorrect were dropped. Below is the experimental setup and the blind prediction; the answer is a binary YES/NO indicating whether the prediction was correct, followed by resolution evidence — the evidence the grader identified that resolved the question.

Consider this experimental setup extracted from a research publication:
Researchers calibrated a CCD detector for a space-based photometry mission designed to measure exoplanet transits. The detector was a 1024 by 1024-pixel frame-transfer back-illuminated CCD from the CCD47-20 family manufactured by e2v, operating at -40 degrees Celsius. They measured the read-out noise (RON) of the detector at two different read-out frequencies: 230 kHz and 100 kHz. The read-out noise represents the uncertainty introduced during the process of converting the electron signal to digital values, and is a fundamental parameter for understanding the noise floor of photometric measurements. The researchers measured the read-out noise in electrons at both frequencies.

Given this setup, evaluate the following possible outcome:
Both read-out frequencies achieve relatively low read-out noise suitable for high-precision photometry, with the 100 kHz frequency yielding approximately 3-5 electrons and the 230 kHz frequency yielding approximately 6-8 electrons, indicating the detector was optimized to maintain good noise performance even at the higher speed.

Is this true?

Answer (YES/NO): NO